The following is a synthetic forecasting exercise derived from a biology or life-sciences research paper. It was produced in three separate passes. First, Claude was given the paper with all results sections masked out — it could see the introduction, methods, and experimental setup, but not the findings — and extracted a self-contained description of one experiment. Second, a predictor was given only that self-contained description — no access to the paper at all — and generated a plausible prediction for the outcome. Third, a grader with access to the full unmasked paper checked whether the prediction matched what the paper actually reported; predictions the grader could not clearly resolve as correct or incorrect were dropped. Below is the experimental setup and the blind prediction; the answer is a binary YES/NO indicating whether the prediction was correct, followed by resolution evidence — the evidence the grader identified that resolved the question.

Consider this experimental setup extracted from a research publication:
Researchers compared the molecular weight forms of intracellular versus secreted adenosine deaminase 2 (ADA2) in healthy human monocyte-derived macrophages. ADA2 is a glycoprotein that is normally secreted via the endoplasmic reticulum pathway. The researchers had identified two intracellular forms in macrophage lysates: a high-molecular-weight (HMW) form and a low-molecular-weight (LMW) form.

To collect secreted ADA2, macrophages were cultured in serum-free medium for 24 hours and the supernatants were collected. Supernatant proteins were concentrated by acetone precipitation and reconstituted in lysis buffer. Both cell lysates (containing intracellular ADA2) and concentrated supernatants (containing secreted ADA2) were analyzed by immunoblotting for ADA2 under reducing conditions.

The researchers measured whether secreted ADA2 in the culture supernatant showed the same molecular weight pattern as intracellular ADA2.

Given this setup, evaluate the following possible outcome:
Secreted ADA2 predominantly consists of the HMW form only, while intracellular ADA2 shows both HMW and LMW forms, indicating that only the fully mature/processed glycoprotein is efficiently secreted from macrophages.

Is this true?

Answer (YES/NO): YES